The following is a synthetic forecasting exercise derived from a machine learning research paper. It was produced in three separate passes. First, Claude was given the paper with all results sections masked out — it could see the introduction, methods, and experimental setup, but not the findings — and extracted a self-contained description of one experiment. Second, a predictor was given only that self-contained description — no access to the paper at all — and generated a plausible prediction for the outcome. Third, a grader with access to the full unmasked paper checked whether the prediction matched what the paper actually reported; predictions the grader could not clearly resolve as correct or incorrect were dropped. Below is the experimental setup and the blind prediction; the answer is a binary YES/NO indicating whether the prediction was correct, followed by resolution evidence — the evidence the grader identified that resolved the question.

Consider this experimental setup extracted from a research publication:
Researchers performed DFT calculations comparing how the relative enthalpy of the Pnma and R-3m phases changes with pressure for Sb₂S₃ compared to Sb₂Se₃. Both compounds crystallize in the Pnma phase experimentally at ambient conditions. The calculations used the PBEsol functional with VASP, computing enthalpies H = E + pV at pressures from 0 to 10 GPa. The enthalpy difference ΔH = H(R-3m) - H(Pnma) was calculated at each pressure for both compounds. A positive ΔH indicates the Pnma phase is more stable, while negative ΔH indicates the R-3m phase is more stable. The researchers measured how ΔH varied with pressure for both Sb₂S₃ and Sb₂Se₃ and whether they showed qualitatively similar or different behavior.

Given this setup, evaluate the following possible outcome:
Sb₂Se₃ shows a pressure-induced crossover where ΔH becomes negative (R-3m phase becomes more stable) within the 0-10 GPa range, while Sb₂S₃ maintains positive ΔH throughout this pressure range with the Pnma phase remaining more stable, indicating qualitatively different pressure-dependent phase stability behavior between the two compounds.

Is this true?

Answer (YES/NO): NO